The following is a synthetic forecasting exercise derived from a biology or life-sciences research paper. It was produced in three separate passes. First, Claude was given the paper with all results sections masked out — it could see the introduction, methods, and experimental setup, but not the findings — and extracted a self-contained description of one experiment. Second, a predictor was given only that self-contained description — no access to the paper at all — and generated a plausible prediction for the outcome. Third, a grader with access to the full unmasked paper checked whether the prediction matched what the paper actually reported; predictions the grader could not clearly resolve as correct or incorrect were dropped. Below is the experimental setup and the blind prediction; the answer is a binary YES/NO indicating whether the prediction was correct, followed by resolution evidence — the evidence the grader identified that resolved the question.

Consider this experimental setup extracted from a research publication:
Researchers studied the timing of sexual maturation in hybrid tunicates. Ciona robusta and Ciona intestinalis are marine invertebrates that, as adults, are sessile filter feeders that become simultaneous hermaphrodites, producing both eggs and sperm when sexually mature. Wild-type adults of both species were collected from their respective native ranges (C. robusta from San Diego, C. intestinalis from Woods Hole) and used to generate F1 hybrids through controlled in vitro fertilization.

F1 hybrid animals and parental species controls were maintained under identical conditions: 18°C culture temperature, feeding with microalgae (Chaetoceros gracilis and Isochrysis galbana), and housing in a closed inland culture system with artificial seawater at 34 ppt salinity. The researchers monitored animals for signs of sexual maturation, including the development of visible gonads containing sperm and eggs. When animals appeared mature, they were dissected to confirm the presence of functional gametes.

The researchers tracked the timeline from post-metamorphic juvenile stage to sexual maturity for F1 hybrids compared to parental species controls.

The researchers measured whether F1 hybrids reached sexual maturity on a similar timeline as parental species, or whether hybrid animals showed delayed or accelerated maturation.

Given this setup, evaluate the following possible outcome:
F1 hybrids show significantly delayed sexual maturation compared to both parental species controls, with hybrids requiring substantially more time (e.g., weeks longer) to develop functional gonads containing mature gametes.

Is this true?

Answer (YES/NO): NO